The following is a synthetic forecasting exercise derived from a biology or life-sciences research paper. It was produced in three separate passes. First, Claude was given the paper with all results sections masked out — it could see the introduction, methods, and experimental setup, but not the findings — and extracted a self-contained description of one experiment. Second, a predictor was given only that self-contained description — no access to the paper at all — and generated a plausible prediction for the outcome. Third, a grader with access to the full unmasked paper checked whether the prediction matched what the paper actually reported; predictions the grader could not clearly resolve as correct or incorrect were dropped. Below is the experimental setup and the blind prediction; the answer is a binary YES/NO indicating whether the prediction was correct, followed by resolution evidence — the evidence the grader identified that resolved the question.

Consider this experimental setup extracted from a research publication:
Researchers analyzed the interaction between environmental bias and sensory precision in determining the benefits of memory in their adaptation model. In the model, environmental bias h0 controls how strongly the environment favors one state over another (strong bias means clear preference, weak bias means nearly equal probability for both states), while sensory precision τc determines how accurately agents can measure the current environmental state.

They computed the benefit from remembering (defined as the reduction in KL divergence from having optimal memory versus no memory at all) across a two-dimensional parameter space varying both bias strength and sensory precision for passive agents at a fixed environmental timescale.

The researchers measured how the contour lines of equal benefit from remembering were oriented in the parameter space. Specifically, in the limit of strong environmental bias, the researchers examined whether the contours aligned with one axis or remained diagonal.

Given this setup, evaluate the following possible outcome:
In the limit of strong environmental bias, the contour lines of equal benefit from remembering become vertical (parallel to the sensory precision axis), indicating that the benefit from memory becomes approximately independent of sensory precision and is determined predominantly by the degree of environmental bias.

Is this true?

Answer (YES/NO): NO